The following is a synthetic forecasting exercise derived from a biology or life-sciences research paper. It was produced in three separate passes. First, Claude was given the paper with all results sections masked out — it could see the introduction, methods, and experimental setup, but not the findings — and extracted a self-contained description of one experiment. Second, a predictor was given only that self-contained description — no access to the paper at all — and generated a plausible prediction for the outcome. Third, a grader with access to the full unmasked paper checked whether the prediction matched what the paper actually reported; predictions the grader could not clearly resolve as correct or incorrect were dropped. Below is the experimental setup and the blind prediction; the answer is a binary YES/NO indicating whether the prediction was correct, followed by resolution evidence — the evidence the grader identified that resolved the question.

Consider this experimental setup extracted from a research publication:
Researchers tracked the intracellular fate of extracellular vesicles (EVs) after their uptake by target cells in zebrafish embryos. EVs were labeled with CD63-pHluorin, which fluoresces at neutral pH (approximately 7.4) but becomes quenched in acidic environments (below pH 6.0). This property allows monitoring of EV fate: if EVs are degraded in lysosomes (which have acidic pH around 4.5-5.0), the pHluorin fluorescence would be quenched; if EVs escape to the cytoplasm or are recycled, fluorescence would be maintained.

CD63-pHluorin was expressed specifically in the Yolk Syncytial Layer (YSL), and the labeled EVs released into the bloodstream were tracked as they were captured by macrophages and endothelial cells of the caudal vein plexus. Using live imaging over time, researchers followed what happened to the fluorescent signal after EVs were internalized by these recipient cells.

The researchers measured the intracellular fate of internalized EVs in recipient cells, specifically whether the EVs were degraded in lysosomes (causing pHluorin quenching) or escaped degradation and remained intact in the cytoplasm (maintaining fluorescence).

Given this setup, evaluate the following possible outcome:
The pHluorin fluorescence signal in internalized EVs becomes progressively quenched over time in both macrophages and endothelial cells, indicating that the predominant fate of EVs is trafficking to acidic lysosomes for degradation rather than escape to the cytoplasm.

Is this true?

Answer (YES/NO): YES